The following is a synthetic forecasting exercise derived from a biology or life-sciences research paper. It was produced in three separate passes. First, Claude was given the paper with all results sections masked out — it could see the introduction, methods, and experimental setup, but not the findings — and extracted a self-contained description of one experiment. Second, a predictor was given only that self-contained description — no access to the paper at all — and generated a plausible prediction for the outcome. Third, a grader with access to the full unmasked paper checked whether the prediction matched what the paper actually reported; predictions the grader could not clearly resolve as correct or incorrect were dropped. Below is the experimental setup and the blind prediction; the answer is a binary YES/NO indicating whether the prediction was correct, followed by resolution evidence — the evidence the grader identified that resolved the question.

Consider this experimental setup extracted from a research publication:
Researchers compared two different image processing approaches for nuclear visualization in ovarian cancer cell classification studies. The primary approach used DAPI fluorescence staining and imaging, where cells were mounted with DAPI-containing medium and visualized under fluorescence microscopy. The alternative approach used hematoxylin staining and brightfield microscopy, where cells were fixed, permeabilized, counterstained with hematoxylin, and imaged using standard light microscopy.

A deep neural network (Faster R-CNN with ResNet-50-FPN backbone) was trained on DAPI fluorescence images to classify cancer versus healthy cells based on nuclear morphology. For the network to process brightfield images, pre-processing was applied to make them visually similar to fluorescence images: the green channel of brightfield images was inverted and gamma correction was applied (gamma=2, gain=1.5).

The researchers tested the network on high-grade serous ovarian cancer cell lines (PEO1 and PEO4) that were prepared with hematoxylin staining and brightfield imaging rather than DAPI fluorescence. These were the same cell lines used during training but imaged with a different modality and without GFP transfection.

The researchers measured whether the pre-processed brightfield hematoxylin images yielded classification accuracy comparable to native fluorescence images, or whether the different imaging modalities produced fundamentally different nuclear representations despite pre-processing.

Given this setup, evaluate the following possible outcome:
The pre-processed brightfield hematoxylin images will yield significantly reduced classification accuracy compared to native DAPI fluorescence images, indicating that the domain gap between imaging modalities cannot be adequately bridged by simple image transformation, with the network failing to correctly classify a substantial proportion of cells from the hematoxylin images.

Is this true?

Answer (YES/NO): NO